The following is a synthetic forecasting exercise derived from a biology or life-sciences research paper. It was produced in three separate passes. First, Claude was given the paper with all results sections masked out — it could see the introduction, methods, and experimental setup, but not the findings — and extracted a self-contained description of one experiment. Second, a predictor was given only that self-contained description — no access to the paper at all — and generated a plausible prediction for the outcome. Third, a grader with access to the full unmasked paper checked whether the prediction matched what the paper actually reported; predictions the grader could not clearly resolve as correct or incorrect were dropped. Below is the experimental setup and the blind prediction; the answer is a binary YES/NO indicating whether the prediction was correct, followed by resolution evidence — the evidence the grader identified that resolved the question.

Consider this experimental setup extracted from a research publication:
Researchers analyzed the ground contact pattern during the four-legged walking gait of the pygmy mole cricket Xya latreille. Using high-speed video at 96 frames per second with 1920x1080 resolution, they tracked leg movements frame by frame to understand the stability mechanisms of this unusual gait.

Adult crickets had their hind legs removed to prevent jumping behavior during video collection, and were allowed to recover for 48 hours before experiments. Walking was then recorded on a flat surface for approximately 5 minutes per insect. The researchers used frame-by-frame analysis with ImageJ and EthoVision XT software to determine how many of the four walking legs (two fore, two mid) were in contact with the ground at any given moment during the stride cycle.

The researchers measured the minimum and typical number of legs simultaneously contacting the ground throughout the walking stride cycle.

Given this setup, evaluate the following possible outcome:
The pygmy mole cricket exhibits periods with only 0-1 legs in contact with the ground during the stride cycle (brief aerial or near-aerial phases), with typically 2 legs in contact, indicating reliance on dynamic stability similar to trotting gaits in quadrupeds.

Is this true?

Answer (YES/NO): NO